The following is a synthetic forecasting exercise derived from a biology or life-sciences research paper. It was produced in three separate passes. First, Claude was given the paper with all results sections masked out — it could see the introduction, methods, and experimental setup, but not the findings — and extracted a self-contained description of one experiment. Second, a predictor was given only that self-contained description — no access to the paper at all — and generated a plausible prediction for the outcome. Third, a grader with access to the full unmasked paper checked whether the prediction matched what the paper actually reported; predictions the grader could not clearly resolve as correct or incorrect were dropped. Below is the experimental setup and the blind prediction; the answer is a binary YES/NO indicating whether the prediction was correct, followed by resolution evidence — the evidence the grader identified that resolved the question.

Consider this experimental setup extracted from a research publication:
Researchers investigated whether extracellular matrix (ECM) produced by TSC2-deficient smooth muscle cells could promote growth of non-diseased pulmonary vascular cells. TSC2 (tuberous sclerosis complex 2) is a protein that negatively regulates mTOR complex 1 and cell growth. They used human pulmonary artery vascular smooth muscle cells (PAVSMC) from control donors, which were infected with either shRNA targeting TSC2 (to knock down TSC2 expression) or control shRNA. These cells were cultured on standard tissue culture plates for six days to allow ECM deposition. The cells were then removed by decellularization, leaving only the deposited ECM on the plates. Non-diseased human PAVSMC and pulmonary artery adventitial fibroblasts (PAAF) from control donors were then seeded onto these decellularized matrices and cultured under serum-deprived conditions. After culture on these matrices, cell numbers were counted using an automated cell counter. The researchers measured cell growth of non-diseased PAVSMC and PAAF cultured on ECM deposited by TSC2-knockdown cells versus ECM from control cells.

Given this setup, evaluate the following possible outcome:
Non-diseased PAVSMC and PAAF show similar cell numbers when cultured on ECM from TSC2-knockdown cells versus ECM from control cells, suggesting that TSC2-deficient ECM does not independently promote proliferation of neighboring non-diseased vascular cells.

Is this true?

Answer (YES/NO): NO